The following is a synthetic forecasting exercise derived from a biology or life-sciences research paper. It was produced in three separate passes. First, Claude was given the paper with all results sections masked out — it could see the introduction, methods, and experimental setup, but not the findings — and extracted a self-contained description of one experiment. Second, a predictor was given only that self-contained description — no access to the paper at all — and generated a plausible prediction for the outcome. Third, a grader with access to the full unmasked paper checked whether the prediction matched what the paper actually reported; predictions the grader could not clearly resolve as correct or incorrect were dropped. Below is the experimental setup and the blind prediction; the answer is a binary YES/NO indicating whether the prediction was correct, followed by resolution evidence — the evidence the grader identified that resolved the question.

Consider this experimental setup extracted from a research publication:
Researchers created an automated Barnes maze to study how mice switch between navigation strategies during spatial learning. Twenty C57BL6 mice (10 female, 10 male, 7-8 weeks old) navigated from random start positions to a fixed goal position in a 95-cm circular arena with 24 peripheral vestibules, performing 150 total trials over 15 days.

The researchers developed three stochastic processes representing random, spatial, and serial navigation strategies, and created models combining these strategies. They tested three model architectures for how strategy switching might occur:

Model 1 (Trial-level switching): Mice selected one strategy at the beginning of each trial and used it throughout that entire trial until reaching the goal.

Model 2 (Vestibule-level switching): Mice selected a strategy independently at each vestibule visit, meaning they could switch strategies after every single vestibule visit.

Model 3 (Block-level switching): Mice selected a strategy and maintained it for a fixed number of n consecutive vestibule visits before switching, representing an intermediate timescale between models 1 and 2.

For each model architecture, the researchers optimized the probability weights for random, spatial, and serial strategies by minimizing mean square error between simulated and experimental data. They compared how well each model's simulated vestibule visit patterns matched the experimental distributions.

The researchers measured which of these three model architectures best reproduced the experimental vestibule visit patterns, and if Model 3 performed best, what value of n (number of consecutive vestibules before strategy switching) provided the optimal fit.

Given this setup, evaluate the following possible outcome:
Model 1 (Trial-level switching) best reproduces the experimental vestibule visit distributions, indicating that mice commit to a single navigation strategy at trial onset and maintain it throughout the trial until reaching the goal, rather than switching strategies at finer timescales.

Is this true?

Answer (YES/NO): NO